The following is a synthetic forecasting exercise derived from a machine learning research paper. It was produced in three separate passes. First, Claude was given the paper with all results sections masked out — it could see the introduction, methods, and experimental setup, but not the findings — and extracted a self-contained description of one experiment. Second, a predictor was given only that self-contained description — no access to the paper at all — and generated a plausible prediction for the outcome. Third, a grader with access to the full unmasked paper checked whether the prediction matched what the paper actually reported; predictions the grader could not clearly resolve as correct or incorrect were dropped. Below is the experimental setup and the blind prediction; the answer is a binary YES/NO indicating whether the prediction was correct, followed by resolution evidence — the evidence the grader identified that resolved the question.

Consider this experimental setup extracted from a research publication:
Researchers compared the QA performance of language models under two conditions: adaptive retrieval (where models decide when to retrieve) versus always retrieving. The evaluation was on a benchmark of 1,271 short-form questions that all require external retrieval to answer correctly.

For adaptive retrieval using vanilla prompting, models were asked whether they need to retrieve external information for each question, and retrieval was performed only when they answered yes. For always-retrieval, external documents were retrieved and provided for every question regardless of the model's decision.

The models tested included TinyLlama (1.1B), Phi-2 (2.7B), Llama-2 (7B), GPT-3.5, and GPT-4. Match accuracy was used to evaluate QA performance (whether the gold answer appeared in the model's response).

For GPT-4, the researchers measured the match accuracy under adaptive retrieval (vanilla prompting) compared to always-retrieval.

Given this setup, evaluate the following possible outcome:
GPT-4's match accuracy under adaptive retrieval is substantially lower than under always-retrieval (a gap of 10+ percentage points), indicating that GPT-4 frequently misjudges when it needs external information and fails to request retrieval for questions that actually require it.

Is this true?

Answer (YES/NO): NO